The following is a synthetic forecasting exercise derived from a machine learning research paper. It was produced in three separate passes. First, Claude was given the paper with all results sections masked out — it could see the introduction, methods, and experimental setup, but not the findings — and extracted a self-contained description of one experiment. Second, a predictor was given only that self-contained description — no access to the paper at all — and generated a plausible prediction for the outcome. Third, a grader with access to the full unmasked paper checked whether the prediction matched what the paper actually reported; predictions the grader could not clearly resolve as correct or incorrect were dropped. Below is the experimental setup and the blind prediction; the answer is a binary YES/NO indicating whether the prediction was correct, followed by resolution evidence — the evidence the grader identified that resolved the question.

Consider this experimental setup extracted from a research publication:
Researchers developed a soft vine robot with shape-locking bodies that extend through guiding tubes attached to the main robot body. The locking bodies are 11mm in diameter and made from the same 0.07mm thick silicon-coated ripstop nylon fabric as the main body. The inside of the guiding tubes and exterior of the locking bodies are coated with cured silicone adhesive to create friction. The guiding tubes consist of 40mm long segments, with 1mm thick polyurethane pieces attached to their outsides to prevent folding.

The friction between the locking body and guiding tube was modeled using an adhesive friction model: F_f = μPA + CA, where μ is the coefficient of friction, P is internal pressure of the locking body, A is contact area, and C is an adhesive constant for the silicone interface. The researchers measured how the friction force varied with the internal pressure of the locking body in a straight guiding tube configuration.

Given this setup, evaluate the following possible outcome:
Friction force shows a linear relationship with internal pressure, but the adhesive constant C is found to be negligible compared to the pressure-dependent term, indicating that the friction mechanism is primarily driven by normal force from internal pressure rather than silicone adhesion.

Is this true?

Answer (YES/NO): NO